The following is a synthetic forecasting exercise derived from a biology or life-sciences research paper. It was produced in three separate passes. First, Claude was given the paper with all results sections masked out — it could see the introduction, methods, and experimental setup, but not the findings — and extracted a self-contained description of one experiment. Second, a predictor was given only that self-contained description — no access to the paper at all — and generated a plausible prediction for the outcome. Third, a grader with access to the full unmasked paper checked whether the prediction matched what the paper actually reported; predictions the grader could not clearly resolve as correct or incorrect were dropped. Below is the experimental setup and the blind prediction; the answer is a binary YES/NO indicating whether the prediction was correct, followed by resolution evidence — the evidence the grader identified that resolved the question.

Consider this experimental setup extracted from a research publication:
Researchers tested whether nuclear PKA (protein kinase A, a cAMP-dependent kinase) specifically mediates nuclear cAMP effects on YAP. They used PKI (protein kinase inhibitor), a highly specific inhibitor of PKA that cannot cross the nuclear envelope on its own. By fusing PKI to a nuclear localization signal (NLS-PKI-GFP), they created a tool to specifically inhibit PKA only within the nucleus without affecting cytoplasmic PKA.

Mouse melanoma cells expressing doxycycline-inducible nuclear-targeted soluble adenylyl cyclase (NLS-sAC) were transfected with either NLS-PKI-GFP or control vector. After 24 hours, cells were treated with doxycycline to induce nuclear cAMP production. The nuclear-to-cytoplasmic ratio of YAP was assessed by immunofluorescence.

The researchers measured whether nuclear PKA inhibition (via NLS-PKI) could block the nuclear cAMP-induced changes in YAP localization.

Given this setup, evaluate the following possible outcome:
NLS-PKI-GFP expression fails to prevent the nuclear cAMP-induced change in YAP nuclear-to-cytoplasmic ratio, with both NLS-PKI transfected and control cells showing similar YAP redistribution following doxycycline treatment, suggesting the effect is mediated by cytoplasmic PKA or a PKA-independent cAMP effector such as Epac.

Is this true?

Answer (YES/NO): NO